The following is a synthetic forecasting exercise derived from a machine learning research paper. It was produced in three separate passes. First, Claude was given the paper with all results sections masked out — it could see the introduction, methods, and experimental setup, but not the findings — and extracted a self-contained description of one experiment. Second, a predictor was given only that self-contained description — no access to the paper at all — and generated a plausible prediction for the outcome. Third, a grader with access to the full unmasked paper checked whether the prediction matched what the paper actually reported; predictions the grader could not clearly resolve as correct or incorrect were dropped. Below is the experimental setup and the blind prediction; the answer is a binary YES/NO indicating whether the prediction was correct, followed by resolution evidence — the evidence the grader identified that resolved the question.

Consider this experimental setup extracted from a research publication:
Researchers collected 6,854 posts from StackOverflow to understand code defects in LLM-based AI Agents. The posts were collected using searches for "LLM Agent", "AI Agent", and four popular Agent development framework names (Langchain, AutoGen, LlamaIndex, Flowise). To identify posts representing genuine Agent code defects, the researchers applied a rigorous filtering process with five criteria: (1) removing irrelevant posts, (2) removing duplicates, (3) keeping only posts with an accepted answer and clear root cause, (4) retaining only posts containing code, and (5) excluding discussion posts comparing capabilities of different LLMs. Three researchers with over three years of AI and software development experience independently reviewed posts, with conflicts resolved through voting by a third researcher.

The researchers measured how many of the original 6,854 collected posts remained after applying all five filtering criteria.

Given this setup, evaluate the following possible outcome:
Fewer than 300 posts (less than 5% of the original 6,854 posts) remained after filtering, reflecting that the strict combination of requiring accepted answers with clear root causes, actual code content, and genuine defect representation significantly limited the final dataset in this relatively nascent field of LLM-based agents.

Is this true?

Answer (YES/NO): NO